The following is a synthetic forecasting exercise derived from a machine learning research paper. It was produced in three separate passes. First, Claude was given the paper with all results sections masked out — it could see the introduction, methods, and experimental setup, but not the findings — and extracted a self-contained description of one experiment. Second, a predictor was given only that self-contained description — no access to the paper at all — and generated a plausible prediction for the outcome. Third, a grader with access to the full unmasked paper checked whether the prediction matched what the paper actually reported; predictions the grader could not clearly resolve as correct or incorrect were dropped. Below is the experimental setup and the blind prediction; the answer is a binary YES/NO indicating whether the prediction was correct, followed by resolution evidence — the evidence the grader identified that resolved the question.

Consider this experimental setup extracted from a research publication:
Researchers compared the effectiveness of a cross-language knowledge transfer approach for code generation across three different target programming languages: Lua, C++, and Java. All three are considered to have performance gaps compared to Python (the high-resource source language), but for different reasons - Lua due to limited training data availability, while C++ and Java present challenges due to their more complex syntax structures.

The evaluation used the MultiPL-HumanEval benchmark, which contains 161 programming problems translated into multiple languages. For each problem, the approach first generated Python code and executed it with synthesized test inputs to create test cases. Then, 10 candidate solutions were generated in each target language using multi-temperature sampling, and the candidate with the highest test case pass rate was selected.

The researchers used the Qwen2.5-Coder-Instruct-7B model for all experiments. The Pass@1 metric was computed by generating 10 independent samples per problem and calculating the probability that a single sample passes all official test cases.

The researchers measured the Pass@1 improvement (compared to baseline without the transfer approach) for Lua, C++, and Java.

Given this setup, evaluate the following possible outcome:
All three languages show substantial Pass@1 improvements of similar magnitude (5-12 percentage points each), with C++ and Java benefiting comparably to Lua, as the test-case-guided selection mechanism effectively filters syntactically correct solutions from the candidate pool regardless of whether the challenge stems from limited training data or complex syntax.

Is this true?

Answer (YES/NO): NO